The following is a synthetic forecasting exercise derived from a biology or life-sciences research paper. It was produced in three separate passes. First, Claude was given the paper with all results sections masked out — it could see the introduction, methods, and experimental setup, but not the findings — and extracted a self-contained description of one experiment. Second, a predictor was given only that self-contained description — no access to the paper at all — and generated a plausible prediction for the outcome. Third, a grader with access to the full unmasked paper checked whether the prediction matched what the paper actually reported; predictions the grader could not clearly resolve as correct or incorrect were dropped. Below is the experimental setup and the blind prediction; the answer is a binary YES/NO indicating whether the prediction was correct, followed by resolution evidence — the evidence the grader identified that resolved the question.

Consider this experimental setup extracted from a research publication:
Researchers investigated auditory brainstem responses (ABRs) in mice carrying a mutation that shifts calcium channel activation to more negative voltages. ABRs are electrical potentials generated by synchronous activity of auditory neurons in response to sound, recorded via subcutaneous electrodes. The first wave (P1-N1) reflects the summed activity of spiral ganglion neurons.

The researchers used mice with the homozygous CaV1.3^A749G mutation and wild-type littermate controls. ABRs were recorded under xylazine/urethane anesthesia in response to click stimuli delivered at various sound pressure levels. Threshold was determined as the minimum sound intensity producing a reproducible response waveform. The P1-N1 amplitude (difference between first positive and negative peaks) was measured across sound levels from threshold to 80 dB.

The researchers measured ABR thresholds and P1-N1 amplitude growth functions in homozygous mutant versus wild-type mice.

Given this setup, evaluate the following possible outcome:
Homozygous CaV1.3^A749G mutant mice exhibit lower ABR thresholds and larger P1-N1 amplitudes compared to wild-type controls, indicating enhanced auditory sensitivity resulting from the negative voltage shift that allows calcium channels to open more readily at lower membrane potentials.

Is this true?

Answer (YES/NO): NO